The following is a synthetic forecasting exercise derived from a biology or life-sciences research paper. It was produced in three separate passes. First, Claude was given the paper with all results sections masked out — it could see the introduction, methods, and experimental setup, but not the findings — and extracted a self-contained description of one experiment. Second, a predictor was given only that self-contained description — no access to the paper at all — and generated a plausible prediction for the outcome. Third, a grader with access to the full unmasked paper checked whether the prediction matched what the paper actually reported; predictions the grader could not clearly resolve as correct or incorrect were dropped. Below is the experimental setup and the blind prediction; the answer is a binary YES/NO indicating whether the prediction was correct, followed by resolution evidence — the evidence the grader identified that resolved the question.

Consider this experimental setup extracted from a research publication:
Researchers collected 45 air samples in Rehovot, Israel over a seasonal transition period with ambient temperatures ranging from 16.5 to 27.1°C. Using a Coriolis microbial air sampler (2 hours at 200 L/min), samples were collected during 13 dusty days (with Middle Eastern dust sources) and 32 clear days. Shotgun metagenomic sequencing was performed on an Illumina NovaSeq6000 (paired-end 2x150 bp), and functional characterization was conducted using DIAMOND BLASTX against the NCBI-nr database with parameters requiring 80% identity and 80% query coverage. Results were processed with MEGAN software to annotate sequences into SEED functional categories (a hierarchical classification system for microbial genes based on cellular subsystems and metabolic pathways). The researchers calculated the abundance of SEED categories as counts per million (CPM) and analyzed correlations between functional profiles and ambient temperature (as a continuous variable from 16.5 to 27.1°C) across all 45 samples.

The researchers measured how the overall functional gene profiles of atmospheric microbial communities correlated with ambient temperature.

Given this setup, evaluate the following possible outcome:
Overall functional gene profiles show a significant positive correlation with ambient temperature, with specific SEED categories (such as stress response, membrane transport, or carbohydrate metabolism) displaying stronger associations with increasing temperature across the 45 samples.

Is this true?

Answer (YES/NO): NO